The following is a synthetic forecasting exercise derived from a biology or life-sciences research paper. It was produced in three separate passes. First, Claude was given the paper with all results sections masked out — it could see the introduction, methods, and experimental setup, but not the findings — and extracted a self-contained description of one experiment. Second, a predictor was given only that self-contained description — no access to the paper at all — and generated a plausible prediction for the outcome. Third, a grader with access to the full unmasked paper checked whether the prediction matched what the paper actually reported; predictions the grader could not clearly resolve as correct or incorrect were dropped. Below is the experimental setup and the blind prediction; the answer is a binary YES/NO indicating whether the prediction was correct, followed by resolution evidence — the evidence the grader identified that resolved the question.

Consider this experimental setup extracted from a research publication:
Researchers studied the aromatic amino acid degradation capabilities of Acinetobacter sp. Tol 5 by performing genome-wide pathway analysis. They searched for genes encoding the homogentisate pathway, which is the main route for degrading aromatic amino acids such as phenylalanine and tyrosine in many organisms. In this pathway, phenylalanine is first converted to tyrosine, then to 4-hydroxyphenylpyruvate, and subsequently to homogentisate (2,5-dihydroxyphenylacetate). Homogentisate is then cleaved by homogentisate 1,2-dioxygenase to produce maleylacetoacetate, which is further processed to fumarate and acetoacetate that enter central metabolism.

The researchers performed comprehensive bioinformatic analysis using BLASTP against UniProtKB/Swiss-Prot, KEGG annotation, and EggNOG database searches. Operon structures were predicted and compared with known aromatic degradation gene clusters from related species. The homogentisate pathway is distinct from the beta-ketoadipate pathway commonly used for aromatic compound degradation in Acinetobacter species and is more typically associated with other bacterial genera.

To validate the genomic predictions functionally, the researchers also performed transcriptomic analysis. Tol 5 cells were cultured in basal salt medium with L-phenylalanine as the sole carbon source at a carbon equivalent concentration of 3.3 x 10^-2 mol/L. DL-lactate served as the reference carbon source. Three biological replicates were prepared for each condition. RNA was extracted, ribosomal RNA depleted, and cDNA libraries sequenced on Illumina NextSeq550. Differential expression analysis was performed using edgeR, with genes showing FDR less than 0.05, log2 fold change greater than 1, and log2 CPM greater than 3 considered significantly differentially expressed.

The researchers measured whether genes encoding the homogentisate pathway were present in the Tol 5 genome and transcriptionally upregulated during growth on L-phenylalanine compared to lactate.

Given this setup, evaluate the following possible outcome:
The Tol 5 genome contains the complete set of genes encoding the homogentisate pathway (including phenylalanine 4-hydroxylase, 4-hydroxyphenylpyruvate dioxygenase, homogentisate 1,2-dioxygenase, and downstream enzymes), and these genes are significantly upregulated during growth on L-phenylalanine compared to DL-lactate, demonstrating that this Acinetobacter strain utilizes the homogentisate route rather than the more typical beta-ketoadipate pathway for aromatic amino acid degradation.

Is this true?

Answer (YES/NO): NO